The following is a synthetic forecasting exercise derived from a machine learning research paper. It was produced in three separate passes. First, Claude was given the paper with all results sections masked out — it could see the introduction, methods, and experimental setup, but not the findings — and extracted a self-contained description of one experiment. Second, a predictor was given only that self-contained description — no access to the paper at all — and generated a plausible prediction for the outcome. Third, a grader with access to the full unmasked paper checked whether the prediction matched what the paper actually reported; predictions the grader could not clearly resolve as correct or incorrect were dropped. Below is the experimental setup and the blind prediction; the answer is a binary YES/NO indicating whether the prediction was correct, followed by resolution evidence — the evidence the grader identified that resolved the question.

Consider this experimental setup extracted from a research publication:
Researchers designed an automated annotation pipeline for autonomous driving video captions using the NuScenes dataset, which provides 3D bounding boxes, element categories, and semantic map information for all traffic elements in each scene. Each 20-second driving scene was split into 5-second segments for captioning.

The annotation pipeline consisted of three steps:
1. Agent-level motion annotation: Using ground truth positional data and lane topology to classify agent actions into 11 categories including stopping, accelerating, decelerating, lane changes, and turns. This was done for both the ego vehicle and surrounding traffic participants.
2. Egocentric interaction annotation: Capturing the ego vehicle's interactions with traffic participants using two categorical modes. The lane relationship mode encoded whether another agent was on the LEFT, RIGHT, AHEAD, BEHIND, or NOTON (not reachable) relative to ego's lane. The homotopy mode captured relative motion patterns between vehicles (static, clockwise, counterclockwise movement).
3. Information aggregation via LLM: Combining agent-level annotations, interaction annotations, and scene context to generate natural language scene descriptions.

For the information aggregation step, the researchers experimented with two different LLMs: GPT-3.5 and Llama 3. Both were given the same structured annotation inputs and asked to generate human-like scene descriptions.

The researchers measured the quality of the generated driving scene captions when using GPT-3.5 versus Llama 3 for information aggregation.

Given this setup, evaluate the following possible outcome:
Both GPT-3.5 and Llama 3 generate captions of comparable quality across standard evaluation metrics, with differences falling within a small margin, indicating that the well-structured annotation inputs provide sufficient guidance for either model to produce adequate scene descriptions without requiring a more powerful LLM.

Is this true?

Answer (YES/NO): YES